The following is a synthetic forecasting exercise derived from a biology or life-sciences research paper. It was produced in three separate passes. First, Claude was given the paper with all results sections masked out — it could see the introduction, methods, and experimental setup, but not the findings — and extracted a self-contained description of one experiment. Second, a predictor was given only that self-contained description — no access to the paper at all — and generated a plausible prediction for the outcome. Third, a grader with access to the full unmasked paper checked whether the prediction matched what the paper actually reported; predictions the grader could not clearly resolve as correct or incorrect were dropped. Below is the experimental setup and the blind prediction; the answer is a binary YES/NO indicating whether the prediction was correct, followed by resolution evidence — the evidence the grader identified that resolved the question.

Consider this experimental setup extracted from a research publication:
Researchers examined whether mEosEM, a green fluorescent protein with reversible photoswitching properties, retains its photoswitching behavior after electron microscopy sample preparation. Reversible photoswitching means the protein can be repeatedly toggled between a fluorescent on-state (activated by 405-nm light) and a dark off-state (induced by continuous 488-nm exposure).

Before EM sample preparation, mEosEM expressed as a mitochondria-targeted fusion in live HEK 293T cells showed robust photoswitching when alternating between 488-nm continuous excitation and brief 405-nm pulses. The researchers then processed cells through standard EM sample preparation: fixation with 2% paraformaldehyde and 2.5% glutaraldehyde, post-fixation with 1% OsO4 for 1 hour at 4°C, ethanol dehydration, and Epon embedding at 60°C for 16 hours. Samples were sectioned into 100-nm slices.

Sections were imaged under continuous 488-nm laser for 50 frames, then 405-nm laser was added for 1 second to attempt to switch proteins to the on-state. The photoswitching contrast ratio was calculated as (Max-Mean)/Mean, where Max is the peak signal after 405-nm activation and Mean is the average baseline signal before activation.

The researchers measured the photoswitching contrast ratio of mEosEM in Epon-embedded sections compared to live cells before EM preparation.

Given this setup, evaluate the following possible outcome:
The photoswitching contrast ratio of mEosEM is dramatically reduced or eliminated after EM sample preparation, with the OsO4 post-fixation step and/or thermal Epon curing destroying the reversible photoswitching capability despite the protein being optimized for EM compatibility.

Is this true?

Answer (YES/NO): NO